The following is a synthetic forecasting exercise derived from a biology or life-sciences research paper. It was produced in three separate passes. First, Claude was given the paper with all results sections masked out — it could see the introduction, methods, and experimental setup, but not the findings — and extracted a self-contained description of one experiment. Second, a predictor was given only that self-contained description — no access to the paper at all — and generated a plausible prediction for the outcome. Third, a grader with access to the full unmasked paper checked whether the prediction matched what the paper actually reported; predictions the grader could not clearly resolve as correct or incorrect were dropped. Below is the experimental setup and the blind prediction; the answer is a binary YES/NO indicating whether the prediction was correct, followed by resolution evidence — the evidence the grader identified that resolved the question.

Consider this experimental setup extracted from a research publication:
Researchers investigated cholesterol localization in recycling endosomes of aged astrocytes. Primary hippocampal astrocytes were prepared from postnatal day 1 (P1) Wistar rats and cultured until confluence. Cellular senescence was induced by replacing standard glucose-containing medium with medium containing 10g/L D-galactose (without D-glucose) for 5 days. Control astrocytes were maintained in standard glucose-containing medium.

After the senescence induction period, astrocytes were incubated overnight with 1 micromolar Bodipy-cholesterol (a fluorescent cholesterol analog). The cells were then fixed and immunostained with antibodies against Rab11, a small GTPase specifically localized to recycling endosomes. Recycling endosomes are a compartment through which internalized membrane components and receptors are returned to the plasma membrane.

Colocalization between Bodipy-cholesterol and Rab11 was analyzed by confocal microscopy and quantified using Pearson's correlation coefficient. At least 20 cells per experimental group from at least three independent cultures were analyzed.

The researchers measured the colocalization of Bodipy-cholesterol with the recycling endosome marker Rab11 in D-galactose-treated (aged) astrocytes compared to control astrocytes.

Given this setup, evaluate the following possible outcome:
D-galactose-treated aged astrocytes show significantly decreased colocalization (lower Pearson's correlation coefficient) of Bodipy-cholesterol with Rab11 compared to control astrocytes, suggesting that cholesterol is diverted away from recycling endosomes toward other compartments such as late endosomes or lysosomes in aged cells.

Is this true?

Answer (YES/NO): NO